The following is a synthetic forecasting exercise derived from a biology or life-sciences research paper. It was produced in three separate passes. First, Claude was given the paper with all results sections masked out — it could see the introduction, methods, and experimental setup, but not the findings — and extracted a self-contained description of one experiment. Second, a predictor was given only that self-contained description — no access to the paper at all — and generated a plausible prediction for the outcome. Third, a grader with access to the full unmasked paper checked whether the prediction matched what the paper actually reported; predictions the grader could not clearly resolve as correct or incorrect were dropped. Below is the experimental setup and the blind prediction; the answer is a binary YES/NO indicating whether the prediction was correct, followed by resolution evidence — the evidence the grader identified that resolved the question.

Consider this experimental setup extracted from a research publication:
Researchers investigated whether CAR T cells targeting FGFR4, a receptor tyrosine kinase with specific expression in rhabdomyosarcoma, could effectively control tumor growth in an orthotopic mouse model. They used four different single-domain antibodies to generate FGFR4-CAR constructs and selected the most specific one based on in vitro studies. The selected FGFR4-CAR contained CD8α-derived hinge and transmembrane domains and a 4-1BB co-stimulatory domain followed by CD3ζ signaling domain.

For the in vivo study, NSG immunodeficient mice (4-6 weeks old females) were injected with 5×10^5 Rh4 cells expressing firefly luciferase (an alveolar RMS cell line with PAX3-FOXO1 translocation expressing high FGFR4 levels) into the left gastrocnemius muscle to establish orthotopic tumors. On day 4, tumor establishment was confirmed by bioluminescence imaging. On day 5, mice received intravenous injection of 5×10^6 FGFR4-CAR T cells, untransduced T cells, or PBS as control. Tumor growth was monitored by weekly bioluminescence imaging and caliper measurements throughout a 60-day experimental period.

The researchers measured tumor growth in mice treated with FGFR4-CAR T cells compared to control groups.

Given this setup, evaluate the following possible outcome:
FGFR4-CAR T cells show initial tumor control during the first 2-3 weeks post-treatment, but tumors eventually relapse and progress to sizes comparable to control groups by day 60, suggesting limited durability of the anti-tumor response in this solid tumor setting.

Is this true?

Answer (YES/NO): NO